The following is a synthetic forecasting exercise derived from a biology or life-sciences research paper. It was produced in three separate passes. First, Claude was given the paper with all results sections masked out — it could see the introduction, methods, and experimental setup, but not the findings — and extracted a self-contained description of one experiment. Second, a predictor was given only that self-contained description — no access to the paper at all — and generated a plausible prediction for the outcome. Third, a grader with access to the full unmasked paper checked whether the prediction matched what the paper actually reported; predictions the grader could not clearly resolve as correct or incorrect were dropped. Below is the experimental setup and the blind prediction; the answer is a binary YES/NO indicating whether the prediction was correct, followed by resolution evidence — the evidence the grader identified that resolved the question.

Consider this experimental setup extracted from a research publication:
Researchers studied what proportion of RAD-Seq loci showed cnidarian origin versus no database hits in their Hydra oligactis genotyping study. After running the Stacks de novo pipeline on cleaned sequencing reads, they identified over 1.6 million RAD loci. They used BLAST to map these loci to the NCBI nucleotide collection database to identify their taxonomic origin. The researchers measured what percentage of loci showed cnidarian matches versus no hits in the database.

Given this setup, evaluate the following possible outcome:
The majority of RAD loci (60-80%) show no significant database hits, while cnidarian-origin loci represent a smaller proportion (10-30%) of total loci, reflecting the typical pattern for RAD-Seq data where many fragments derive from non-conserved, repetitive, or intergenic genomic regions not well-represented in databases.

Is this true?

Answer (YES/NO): NO